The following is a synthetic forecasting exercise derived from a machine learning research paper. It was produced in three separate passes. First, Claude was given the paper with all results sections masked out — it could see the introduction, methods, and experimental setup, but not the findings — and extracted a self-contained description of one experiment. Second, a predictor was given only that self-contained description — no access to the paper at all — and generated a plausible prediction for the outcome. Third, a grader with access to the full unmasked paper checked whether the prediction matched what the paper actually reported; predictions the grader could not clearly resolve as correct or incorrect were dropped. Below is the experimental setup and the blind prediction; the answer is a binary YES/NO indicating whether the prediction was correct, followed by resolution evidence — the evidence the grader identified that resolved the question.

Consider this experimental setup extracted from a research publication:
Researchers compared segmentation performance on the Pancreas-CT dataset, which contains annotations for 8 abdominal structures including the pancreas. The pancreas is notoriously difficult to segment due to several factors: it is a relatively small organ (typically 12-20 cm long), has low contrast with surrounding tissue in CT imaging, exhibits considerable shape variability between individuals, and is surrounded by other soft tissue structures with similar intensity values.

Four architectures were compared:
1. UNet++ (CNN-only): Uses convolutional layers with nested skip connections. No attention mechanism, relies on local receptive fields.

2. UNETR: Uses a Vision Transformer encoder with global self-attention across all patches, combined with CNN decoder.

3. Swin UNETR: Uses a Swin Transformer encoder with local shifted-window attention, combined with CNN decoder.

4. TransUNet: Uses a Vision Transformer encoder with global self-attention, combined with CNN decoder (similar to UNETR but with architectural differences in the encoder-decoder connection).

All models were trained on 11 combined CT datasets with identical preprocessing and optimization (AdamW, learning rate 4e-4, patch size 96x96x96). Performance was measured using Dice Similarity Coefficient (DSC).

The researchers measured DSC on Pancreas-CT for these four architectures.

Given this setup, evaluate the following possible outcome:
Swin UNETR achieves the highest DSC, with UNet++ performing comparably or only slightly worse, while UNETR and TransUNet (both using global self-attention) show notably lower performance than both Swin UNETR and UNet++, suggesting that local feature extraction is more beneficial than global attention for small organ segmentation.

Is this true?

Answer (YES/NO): NO